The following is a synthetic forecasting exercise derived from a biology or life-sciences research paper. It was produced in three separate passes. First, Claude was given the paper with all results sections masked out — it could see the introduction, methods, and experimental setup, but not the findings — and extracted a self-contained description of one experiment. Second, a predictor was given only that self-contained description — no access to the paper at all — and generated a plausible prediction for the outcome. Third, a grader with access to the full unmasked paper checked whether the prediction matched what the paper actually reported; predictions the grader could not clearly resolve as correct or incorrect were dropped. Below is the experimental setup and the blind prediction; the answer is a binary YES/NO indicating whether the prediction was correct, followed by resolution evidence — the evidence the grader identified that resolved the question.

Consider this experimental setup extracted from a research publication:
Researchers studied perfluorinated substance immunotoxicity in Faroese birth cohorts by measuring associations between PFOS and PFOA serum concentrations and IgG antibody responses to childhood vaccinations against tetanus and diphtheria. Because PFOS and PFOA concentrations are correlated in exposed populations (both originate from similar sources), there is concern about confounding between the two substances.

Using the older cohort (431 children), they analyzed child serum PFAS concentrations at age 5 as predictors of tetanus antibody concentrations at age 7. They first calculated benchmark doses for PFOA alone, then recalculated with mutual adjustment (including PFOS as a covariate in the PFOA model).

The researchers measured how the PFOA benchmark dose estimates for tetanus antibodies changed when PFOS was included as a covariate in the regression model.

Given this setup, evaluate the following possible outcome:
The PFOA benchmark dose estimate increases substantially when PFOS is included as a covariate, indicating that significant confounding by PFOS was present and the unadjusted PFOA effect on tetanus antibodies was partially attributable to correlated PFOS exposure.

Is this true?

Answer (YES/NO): NO